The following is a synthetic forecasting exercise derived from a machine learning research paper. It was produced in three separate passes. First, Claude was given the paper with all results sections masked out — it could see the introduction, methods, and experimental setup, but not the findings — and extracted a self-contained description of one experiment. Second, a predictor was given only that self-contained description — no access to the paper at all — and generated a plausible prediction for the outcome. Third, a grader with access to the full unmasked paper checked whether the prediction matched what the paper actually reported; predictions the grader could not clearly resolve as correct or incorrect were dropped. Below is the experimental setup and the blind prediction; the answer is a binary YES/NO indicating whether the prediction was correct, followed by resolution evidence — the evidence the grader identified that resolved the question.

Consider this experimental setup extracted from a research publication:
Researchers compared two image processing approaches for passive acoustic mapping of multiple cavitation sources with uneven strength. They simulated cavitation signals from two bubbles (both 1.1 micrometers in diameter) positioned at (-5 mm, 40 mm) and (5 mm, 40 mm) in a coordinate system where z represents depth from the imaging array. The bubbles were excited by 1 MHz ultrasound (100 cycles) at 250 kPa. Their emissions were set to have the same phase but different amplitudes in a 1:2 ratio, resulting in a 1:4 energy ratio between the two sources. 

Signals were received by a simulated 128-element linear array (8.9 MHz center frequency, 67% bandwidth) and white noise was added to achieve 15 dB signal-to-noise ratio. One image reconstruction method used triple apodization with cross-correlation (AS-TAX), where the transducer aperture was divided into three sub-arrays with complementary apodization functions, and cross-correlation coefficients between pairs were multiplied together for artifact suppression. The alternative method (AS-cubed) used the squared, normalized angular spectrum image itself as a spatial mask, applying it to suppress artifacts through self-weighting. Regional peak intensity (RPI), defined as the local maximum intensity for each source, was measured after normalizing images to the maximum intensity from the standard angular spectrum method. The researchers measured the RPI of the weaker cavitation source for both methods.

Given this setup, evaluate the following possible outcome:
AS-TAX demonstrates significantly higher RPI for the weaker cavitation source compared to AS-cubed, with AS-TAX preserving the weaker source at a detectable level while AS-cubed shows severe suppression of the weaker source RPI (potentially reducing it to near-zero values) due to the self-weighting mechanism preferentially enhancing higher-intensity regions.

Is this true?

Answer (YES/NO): YES